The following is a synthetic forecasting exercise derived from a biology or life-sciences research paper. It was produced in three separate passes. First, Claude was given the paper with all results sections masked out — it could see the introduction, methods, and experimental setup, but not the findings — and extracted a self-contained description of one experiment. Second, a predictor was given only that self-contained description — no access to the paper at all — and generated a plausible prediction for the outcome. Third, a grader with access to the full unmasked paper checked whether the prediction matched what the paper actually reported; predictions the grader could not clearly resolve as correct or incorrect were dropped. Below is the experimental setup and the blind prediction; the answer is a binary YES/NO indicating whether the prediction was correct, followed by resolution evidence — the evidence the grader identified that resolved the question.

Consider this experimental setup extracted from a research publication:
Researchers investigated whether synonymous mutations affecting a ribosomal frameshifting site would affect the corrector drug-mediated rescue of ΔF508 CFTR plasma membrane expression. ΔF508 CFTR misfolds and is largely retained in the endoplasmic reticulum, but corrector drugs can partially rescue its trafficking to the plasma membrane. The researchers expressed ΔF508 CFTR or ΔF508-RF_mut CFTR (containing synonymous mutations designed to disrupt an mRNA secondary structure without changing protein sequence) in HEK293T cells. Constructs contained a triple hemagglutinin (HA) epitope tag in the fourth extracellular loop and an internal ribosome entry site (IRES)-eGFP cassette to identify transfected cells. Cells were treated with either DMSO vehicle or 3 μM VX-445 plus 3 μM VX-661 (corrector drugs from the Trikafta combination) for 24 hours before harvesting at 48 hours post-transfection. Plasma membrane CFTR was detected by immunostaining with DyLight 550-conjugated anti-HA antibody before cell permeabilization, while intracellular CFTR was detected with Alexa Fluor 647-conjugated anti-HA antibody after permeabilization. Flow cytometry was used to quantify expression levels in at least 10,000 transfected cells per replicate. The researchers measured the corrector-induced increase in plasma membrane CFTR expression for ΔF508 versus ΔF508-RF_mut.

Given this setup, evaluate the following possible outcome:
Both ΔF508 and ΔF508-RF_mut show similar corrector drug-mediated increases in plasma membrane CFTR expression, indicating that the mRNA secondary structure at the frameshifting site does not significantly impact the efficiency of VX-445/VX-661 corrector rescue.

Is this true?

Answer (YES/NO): YES